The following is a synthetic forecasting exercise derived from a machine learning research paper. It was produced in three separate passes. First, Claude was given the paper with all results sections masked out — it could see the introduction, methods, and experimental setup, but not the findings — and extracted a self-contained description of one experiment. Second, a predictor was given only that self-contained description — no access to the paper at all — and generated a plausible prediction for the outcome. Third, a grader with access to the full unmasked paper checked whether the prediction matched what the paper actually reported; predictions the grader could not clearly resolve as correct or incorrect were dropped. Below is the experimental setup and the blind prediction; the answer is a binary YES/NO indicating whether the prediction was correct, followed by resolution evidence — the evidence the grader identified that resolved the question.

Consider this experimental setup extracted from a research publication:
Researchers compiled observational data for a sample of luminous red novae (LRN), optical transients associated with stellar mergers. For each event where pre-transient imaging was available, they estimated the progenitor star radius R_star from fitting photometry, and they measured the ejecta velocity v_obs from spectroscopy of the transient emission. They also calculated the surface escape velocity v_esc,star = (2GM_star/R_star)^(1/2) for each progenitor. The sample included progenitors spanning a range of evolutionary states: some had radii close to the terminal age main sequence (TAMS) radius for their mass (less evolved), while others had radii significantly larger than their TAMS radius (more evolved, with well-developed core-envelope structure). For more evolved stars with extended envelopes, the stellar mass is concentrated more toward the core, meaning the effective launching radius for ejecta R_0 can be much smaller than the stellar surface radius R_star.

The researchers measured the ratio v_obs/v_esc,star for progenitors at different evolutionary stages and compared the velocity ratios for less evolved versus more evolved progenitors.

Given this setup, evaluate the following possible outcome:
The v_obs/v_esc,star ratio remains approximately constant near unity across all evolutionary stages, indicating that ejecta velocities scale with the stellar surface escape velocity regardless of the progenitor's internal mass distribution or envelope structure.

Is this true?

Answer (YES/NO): NO